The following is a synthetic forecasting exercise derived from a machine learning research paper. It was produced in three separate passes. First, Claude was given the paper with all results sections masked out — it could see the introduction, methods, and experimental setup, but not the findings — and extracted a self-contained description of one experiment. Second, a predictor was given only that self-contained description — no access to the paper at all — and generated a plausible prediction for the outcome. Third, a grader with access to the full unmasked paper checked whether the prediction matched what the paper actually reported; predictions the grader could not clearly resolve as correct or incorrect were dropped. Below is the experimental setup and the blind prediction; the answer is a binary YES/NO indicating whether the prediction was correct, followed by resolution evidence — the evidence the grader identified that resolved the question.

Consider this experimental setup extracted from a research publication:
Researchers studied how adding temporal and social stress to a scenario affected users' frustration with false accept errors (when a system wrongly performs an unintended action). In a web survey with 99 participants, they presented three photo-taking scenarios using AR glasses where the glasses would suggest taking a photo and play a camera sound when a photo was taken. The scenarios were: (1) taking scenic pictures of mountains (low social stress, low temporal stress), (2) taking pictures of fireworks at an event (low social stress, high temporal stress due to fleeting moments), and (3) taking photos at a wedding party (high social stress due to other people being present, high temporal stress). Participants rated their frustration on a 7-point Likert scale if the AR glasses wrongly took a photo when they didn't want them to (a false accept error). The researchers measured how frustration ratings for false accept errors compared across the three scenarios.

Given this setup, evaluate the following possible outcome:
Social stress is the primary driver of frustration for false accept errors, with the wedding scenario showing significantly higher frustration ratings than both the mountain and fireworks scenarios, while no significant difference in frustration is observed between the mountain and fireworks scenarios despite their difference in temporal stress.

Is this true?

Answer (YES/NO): YES